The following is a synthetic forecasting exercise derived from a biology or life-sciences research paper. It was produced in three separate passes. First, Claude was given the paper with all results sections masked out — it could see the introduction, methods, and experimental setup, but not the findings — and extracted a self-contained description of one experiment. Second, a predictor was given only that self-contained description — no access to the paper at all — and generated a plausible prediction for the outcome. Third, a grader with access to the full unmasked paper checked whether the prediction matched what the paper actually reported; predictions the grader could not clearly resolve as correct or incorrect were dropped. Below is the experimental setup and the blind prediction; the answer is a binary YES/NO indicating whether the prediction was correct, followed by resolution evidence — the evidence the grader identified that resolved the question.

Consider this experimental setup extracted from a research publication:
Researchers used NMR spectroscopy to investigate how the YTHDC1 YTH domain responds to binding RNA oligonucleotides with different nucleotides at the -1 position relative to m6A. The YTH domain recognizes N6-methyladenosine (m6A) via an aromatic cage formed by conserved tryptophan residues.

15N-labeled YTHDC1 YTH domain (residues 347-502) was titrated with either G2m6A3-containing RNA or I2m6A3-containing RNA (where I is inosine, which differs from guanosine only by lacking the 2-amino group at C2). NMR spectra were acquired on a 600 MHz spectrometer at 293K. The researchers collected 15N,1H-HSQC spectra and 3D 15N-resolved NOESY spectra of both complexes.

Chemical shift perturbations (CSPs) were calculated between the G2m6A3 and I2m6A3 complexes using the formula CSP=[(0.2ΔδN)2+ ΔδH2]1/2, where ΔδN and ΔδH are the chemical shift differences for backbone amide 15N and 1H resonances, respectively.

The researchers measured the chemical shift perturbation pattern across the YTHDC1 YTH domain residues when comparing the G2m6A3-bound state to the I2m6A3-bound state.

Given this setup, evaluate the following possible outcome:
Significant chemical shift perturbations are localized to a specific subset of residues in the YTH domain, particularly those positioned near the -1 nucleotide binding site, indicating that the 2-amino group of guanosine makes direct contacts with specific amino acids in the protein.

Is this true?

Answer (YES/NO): NO